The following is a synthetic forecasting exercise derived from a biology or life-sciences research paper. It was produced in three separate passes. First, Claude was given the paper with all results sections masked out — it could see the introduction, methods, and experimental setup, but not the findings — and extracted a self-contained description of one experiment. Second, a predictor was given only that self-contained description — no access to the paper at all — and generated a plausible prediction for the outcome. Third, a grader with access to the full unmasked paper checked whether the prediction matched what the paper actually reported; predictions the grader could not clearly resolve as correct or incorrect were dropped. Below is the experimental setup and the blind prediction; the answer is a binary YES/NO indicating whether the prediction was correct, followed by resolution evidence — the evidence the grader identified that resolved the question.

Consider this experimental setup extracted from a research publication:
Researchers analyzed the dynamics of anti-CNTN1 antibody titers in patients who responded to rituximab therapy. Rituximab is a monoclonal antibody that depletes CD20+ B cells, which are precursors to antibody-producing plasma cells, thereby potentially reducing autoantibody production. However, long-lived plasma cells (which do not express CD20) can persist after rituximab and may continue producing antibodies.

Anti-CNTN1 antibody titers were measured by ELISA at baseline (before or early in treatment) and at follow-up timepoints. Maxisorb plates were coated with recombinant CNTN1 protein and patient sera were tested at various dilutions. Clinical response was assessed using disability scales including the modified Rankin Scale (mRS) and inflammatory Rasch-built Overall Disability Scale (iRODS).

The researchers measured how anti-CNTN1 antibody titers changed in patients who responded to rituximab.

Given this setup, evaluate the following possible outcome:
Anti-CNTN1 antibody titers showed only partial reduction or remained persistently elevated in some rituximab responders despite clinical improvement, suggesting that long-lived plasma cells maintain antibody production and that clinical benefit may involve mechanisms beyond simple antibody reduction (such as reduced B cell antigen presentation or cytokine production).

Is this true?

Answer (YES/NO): NO